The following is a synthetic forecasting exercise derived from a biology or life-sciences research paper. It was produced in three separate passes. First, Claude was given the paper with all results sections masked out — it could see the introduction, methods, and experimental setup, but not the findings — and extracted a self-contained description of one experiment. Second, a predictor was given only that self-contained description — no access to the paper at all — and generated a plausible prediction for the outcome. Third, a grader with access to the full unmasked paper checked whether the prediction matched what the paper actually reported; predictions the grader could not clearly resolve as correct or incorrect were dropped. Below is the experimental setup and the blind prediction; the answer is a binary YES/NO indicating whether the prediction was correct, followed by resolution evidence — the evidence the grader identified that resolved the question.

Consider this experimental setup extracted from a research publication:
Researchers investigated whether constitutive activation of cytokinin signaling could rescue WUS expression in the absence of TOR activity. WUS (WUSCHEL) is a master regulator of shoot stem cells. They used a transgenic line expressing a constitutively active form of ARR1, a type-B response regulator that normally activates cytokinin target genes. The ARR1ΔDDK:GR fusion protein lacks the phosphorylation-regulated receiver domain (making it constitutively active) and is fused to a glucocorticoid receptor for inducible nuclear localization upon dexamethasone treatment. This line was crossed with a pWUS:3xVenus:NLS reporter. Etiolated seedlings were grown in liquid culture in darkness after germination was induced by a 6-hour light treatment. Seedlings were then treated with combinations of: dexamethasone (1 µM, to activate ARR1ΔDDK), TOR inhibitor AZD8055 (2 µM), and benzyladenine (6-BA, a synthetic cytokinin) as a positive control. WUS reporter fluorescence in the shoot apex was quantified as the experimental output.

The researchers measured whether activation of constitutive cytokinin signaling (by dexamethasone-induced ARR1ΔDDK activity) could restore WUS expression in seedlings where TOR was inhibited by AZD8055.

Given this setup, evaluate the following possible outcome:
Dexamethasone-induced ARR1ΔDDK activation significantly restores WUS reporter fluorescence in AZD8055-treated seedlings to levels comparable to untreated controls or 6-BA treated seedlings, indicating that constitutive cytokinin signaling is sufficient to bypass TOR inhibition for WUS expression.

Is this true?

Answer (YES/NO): YES